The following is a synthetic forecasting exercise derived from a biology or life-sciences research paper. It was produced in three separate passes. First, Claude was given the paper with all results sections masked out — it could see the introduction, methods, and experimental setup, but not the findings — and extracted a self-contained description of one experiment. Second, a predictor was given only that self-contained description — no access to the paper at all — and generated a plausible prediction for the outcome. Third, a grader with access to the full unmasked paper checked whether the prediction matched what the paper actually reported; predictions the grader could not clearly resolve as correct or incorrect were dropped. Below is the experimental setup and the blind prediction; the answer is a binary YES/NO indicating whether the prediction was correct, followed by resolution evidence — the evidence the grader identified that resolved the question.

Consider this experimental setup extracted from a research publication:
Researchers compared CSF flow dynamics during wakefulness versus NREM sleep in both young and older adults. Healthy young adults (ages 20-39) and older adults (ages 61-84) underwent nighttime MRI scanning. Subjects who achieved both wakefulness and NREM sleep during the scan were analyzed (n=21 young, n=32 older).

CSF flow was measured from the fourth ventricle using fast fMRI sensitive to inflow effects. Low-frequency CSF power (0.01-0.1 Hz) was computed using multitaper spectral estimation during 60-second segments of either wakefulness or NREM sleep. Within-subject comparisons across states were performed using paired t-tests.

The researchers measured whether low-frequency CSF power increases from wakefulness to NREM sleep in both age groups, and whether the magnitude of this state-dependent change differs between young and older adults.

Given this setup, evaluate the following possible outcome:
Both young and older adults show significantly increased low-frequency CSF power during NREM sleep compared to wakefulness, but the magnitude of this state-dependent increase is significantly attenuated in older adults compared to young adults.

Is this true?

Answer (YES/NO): YES